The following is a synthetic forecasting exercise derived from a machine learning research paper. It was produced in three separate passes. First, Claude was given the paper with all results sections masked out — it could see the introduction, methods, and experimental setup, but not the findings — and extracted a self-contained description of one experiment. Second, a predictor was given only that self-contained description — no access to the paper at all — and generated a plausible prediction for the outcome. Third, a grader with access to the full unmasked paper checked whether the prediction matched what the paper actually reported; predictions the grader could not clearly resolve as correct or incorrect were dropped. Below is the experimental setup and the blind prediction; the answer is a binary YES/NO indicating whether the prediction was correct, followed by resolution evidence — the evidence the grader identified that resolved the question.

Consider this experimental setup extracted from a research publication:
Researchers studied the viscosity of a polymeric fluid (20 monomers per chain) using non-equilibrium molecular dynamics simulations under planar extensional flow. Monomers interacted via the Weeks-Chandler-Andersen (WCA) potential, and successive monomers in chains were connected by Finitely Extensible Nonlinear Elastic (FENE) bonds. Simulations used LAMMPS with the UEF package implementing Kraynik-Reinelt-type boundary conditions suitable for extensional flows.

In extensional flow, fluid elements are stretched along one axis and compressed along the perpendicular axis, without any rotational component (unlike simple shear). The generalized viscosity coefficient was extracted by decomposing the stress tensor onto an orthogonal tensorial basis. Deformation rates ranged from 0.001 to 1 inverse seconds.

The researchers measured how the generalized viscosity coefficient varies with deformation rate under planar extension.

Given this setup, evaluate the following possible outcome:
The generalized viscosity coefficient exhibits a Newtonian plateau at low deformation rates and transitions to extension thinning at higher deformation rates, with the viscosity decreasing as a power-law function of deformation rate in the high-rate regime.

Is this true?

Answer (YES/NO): NO